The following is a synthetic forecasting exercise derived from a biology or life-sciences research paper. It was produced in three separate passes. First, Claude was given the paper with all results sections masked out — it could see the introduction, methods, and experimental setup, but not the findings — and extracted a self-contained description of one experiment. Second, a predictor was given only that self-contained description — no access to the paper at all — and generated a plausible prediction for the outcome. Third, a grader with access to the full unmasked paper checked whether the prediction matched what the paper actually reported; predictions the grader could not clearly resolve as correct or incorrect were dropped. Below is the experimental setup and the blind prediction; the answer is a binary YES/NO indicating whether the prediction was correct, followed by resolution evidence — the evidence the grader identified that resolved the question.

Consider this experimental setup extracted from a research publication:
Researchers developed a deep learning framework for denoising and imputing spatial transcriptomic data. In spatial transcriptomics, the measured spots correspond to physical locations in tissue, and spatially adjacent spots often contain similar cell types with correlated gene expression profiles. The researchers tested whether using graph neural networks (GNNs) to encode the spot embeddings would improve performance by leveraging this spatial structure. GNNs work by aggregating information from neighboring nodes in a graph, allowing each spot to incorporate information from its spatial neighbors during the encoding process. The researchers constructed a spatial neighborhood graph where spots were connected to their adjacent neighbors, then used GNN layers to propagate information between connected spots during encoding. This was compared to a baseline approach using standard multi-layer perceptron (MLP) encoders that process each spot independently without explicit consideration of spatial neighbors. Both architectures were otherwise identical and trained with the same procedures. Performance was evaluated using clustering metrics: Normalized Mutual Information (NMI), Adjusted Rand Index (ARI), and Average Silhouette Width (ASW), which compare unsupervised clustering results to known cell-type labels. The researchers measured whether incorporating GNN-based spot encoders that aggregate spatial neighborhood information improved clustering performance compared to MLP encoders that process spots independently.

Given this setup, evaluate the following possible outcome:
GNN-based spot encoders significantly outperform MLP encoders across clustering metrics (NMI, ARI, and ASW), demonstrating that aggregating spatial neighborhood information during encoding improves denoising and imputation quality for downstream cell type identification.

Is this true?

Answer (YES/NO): NO